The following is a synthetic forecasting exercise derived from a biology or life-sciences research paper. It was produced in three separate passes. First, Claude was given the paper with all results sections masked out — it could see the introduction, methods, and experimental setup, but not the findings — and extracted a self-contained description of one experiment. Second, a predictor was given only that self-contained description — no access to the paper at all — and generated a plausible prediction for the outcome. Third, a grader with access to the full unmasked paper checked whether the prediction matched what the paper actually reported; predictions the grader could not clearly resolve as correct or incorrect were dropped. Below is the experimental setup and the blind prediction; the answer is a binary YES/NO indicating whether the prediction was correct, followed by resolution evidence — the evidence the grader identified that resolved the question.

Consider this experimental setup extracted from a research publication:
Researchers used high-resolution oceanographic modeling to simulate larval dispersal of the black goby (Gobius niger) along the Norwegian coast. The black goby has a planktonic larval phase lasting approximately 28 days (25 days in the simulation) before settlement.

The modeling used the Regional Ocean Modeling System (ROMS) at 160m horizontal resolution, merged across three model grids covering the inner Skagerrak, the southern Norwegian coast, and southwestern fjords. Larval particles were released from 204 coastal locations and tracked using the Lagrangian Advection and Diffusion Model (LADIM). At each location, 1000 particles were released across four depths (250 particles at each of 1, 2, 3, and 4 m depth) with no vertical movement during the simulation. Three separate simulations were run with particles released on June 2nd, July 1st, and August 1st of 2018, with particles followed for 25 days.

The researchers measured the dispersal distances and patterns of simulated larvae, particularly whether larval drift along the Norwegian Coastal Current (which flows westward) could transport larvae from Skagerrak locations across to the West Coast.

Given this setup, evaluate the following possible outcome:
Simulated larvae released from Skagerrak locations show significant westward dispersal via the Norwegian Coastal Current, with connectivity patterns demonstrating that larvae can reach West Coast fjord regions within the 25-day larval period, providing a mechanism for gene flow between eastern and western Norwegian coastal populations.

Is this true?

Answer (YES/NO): NO